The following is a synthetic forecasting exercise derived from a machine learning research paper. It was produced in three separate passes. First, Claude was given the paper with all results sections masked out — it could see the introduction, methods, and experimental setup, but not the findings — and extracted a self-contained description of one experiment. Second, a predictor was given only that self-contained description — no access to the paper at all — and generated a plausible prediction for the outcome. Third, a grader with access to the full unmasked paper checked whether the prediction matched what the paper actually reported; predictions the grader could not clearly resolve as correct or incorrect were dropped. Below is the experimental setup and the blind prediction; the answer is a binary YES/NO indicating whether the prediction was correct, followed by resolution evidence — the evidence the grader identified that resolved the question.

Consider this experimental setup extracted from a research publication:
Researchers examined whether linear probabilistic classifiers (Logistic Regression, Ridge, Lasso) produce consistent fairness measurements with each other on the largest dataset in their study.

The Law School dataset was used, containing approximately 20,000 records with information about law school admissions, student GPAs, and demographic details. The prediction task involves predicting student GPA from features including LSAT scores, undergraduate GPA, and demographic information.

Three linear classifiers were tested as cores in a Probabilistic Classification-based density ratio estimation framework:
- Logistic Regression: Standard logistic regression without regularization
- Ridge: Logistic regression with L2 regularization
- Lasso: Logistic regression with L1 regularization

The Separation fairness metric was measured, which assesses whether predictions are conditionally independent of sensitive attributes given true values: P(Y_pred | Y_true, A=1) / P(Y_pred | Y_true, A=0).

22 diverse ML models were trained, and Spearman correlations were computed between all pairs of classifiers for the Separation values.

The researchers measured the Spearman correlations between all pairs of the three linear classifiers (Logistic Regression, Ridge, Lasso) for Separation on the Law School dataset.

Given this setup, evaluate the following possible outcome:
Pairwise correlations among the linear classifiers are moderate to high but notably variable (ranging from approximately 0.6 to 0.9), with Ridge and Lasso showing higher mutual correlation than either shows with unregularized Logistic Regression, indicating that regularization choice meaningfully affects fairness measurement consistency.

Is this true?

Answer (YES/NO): NO